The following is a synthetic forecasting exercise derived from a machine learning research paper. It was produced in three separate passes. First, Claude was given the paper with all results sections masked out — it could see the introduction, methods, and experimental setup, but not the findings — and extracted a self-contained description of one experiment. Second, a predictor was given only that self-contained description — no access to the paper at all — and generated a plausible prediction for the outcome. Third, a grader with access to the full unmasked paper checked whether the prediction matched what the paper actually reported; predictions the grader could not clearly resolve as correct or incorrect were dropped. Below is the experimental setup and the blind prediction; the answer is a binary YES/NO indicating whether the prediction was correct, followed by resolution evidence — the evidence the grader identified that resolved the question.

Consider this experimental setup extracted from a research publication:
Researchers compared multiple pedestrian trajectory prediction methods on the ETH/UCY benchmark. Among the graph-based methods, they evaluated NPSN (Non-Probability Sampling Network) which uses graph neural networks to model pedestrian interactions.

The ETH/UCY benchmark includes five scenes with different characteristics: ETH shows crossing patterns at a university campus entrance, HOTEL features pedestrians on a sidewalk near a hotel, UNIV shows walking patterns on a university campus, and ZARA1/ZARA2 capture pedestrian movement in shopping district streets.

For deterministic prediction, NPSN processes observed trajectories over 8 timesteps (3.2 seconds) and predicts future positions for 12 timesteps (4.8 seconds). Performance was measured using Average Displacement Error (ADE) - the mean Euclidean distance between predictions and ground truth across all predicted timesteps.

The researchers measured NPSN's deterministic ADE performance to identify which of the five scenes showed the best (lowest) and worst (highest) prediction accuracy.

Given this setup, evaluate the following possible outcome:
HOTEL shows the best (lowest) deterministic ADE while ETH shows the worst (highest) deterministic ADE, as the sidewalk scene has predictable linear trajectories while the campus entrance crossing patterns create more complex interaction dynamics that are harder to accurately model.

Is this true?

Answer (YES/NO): YES